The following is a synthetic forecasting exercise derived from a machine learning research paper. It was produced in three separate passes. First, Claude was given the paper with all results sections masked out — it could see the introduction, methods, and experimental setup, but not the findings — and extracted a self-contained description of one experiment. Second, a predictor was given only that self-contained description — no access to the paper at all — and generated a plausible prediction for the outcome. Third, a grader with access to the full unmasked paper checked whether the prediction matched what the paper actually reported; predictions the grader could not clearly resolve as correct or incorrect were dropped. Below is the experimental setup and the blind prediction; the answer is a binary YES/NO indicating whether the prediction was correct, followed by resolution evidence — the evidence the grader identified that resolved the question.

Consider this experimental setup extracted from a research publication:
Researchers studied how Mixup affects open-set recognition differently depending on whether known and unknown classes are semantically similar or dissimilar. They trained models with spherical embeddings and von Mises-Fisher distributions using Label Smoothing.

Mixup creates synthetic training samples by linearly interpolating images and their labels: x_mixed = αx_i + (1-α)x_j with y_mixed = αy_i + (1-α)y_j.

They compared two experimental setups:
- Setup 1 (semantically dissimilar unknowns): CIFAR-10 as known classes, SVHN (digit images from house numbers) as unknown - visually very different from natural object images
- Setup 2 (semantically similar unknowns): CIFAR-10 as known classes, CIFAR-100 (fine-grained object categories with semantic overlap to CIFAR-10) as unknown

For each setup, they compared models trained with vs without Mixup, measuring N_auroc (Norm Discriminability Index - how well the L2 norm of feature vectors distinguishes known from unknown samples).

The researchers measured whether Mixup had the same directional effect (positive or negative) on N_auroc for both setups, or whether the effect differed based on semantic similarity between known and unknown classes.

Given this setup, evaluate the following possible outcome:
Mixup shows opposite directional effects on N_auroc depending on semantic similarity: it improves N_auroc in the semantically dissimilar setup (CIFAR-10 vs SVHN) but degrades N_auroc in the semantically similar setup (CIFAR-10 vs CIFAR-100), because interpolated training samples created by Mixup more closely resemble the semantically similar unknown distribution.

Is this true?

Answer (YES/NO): NO